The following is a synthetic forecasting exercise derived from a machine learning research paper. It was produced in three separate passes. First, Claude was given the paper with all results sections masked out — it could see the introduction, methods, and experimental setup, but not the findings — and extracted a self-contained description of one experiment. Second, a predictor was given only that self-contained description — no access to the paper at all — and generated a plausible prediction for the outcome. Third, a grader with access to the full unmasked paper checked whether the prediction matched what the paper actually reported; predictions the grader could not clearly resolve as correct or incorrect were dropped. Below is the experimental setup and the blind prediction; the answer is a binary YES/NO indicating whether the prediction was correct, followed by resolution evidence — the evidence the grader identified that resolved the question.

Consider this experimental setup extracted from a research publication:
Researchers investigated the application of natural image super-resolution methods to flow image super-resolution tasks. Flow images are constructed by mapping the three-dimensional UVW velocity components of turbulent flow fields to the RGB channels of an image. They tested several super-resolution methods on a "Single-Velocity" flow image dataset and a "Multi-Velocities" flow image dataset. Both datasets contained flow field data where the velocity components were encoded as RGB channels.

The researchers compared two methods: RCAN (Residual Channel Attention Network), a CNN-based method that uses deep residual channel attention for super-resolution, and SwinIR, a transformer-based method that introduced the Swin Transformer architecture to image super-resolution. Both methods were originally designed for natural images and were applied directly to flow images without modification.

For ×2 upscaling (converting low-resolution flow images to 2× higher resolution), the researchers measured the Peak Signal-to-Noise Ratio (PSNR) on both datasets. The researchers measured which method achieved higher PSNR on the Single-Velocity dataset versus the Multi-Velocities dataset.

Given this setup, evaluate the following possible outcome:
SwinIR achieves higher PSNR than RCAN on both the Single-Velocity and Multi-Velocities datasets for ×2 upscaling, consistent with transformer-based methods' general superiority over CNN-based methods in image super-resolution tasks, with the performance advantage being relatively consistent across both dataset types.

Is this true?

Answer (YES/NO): NO